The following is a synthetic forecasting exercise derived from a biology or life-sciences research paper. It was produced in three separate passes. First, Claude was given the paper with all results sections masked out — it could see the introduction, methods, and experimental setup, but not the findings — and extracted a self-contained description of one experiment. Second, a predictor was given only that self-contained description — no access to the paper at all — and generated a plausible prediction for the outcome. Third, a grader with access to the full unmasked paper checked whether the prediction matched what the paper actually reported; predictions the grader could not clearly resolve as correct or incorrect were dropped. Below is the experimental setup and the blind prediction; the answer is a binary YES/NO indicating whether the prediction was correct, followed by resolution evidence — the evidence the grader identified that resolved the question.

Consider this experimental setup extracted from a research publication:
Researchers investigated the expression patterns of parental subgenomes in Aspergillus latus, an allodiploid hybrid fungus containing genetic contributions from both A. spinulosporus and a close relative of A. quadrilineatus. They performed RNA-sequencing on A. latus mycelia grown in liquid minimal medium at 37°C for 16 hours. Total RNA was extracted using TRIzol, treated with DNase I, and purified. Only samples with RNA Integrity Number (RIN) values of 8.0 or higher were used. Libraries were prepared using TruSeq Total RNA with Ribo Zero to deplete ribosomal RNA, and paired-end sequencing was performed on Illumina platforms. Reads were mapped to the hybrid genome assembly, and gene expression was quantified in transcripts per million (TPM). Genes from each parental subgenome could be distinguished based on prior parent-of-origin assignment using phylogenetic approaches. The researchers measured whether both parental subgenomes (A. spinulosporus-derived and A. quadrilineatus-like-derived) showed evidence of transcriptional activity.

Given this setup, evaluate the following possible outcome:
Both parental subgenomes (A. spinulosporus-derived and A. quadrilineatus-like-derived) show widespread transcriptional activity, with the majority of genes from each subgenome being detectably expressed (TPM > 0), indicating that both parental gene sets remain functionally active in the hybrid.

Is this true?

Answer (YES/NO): YES